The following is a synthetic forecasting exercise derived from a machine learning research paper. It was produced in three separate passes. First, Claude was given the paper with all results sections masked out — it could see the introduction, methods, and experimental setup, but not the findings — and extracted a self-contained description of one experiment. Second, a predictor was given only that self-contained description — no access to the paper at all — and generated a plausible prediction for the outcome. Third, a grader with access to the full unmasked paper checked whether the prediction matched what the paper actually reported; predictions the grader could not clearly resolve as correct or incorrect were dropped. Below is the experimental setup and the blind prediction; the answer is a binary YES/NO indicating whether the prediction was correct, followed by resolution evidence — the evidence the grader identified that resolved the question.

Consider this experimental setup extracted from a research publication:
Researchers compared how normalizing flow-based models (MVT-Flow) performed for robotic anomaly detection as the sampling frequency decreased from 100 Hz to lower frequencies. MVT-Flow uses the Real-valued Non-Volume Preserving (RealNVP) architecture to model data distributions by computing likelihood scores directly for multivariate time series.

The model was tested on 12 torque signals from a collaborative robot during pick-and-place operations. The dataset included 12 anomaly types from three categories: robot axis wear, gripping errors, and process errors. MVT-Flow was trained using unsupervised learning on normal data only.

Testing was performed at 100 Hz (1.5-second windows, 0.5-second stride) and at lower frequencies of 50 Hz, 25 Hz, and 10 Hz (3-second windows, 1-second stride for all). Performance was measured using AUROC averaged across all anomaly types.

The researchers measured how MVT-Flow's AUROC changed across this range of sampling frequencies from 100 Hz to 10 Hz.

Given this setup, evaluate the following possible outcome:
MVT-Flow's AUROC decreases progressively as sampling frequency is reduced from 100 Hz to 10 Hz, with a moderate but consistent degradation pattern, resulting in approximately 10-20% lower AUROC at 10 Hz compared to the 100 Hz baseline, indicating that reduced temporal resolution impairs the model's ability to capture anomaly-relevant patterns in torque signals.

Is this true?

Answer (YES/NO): NO